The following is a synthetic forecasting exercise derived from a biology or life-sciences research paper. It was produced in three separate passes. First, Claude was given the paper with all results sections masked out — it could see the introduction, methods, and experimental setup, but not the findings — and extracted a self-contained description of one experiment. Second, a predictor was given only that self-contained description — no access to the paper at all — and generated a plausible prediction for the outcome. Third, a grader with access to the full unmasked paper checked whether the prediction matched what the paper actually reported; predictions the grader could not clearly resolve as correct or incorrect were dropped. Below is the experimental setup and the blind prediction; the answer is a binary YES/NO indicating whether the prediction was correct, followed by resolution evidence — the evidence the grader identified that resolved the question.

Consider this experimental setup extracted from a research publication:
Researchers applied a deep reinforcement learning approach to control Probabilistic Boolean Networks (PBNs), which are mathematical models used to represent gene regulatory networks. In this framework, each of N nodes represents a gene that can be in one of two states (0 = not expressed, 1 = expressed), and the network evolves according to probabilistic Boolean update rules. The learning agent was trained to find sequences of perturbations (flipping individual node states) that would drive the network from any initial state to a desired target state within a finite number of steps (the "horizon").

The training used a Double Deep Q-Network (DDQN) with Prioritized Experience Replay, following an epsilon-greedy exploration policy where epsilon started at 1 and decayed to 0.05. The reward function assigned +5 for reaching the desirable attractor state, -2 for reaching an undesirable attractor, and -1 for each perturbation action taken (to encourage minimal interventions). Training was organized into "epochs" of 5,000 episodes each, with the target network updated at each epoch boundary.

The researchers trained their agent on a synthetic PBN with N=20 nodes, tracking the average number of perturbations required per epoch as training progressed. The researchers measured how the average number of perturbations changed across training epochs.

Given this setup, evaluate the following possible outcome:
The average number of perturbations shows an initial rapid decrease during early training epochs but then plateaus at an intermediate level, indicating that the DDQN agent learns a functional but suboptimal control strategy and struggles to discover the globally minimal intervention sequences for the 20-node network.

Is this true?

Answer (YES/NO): NO